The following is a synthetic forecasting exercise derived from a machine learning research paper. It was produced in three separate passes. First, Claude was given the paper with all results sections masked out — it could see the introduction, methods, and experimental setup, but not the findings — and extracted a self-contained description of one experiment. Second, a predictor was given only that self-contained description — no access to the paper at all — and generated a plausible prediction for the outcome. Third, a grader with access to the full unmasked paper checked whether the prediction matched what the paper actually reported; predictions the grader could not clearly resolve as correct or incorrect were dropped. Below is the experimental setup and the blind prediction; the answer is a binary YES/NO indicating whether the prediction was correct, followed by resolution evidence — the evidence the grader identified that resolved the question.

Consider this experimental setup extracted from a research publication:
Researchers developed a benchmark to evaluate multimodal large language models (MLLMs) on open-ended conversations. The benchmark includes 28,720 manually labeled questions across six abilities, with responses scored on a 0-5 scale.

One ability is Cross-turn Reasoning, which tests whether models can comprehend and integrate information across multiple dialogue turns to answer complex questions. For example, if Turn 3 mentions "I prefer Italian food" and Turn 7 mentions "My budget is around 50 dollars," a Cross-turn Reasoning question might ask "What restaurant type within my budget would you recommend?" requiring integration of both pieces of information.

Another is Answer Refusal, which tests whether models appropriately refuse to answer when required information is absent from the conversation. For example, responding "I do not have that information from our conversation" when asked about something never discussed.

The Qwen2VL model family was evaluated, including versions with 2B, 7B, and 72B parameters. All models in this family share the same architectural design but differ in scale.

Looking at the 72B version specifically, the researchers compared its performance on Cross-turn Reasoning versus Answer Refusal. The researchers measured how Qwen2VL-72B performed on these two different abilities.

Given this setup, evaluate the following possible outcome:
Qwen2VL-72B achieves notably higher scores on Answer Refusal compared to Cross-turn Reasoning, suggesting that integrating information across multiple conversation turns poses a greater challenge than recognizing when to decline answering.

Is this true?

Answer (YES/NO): NO